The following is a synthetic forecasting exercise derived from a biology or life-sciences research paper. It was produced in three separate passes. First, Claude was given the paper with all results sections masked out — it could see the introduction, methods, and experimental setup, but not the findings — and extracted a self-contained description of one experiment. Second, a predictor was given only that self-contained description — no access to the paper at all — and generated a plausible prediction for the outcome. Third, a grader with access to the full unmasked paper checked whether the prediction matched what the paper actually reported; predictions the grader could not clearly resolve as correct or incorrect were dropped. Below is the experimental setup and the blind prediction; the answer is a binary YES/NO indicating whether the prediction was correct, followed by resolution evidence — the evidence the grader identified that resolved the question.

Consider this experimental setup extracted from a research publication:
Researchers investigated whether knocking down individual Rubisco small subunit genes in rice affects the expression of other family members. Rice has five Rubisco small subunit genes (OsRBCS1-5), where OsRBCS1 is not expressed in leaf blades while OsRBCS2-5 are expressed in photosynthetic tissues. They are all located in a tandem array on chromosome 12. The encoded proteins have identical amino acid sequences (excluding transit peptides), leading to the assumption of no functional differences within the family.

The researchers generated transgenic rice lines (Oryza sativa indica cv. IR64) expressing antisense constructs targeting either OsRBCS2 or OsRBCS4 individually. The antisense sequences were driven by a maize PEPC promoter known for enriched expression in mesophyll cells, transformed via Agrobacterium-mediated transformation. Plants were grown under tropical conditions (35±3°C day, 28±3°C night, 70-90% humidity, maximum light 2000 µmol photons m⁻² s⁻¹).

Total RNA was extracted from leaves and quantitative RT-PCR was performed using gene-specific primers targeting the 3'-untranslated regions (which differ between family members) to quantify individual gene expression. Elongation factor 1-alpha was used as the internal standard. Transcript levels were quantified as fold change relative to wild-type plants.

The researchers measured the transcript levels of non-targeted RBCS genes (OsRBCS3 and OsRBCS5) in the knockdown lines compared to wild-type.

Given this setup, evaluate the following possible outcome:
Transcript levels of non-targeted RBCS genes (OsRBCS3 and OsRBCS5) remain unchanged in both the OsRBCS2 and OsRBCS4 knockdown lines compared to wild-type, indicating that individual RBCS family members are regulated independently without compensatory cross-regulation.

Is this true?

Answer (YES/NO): NO